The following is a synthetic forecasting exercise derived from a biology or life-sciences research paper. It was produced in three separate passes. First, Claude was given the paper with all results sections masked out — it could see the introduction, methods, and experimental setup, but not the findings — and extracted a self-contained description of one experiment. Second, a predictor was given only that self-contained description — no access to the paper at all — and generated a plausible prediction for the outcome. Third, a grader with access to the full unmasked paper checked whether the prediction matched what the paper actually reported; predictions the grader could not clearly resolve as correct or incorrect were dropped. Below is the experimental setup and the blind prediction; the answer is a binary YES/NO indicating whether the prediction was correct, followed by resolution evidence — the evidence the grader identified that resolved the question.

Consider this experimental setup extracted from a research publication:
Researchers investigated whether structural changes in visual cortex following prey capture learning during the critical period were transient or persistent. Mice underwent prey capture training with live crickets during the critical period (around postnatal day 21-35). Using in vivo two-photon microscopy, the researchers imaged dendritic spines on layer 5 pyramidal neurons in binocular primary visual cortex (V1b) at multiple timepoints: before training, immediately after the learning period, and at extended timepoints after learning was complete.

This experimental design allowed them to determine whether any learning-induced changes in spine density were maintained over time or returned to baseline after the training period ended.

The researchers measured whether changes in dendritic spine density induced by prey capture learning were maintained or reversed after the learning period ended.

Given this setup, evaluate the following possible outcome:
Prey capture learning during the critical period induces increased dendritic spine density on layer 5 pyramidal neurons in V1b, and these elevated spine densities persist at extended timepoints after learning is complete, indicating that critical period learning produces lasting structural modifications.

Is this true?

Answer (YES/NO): YES